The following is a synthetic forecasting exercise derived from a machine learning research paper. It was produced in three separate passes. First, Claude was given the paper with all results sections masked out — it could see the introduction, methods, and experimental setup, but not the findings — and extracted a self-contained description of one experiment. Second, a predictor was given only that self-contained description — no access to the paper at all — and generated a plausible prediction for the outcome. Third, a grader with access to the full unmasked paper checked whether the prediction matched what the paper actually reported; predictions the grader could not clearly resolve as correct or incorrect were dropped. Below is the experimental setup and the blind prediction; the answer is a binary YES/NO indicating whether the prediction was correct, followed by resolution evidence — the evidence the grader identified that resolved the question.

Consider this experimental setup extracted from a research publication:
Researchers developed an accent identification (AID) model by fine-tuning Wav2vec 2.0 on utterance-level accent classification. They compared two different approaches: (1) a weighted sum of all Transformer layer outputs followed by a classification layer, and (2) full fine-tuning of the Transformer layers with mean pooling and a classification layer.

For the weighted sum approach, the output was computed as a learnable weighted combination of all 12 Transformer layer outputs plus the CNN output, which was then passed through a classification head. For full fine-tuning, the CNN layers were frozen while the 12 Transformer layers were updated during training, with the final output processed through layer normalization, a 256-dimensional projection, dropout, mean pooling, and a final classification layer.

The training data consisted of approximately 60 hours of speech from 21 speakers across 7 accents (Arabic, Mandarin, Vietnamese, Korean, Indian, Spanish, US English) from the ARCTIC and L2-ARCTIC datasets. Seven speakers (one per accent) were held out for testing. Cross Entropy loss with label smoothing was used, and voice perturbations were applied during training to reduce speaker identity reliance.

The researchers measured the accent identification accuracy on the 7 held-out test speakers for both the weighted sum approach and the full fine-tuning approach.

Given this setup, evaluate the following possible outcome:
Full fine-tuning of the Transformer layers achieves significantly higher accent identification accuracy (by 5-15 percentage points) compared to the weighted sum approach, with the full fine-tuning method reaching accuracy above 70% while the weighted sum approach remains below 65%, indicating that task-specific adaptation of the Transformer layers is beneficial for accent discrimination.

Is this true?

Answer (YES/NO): YES